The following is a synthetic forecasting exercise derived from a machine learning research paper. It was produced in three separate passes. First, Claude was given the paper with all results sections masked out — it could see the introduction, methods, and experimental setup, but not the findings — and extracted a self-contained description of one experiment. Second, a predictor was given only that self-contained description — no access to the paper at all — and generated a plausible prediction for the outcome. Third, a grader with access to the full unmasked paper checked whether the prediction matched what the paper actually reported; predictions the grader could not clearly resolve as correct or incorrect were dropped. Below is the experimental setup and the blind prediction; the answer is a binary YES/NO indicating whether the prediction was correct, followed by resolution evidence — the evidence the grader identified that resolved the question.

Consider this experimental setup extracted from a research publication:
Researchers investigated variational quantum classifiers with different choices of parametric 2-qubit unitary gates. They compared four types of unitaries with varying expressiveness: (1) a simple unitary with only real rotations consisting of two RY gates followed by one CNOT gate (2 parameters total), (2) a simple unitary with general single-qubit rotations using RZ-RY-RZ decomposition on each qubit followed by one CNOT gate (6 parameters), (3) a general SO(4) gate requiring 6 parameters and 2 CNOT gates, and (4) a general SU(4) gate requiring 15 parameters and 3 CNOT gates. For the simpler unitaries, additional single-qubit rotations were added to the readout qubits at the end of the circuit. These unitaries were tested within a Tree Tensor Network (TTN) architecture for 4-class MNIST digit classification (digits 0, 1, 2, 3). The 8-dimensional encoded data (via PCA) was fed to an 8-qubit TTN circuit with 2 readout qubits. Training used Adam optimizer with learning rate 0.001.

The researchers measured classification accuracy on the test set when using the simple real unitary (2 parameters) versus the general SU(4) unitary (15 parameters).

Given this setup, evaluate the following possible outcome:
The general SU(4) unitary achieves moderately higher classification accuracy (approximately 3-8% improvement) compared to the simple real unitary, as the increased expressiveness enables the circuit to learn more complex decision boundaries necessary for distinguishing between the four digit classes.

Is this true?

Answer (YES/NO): NO